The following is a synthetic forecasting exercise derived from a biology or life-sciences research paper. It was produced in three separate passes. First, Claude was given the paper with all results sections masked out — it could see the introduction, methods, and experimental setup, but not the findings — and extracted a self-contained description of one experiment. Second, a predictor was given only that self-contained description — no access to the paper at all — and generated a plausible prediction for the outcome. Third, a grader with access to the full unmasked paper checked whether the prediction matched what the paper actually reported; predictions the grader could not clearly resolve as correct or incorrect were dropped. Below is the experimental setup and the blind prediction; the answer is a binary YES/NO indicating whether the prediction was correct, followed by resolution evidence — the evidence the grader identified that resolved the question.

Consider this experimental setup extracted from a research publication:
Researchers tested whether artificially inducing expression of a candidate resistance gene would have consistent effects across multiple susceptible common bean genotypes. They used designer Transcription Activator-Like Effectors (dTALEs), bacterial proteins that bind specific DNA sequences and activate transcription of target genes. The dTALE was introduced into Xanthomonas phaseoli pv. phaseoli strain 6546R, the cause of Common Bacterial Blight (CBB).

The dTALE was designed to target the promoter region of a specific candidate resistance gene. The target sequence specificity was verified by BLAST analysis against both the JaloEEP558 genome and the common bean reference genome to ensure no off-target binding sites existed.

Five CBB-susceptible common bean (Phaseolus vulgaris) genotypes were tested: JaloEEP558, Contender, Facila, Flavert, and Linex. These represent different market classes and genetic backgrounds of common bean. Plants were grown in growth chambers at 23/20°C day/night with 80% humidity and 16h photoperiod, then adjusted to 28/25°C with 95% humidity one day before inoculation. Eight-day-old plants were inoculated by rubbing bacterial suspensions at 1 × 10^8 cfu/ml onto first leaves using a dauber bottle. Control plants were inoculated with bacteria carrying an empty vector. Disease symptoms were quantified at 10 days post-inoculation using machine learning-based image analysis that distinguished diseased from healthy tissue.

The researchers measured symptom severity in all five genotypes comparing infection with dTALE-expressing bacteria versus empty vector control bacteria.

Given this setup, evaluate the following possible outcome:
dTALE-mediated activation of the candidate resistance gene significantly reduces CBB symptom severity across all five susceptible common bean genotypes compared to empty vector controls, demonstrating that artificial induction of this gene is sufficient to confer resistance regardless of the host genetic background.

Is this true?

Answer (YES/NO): NO